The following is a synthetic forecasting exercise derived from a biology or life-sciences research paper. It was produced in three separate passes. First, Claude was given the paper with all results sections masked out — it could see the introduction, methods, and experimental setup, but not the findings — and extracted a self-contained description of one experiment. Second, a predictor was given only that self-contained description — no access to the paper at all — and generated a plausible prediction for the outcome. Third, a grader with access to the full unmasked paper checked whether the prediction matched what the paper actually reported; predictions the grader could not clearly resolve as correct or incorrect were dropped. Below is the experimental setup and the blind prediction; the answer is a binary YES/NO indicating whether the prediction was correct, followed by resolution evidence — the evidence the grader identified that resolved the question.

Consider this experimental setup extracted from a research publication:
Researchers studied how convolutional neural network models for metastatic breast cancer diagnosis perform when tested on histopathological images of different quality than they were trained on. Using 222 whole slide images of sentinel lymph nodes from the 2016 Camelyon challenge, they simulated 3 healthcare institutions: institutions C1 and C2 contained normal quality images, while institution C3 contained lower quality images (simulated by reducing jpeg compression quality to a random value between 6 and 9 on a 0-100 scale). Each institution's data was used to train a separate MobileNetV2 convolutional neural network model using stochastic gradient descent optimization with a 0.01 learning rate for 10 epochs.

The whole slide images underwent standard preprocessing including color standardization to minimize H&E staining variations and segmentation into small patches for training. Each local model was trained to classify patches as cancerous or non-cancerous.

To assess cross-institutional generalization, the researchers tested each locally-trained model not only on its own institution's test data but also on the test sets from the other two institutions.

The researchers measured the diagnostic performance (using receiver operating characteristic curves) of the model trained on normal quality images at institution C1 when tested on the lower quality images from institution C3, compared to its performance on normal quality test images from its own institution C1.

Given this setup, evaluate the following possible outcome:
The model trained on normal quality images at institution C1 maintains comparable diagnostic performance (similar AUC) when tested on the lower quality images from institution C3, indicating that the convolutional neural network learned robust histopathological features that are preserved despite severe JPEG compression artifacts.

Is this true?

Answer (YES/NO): NO